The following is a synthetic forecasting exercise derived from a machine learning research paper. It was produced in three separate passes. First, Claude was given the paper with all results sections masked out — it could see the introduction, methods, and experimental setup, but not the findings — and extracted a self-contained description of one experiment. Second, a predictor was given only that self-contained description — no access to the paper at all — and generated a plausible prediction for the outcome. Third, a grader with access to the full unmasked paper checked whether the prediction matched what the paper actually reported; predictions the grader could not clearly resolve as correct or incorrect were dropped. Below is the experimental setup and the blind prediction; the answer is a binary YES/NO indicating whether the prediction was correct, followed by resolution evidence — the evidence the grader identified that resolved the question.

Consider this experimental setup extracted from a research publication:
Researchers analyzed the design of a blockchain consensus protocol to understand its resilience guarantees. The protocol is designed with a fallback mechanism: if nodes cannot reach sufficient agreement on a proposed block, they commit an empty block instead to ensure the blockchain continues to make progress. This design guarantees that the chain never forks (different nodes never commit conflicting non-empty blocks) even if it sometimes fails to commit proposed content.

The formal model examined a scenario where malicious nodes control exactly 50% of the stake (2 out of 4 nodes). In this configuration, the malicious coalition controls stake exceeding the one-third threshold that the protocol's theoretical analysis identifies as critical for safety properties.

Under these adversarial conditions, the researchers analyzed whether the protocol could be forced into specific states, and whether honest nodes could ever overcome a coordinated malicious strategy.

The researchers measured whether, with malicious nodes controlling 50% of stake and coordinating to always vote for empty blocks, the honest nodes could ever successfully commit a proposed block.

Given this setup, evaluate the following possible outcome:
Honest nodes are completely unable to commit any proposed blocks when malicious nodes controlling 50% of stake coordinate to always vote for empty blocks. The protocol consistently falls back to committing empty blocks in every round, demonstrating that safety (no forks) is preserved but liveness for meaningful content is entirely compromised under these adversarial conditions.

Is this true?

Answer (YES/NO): YES